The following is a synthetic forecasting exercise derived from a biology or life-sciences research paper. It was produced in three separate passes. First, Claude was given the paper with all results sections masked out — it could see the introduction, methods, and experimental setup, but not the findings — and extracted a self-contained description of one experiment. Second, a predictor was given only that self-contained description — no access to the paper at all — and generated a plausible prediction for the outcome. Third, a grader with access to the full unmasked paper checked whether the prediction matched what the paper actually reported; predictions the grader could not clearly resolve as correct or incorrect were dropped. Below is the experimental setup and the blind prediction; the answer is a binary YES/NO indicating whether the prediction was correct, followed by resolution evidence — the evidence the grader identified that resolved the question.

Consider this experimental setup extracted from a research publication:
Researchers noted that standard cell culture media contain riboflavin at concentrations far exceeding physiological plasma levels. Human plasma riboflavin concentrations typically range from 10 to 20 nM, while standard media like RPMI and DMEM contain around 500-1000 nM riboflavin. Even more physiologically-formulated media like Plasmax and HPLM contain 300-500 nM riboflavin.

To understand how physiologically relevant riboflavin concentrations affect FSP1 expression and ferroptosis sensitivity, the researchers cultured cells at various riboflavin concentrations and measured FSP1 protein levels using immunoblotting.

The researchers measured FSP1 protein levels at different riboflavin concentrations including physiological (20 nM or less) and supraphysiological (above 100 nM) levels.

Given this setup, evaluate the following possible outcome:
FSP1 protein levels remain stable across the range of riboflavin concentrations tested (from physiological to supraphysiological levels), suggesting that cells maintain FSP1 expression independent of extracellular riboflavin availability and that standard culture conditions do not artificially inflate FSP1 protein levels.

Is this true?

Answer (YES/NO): NO